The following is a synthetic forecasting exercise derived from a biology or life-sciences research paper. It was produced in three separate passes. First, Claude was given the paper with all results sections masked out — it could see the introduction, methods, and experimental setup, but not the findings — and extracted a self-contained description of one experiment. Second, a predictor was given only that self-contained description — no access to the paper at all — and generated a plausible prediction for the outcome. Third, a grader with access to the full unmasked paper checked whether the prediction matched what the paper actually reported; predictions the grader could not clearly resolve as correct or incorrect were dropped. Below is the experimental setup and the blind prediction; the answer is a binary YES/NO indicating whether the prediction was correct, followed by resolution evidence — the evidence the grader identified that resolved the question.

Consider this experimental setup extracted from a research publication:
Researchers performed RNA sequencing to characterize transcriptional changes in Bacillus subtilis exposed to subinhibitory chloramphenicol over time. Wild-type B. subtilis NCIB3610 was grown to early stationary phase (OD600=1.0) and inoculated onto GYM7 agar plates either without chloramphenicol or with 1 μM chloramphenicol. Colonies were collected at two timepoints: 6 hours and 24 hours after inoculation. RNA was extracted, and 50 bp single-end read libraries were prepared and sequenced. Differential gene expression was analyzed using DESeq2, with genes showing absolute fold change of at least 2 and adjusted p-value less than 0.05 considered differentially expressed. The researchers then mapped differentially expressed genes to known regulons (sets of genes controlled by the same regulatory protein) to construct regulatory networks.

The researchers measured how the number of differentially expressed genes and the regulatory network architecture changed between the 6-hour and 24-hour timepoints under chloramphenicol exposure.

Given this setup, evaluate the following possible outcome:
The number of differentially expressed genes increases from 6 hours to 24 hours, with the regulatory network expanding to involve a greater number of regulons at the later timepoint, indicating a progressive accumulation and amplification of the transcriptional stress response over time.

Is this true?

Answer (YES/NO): NO